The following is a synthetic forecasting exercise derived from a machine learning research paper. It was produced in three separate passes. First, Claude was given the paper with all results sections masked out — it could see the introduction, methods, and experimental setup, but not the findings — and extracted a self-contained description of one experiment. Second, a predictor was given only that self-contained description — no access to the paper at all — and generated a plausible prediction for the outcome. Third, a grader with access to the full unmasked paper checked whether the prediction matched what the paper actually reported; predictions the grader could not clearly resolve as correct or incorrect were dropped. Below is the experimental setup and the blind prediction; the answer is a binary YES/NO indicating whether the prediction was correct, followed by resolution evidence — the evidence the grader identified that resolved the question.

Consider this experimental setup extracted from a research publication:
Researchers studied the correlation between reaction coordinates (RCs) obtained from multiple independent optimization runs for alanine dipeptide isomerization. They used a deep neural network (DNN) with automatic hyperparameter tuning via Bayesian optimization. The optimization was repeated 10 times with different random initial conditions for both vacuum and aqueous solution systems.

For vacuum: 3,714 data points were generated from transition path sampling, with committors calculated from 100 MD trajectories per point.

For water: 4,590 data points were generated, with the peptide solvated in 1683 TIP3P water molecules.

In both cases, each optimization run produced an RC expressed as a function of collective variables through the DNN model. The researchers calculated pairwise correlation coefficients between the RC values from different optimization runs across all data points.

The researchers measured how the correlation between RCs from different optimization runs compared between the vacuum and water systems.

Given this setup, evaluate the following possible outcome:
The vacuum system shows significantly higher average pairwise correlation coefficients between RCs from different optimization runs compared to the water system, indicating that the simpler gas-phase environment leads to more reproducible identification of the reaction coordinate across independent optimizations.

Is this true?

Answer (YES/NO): NO